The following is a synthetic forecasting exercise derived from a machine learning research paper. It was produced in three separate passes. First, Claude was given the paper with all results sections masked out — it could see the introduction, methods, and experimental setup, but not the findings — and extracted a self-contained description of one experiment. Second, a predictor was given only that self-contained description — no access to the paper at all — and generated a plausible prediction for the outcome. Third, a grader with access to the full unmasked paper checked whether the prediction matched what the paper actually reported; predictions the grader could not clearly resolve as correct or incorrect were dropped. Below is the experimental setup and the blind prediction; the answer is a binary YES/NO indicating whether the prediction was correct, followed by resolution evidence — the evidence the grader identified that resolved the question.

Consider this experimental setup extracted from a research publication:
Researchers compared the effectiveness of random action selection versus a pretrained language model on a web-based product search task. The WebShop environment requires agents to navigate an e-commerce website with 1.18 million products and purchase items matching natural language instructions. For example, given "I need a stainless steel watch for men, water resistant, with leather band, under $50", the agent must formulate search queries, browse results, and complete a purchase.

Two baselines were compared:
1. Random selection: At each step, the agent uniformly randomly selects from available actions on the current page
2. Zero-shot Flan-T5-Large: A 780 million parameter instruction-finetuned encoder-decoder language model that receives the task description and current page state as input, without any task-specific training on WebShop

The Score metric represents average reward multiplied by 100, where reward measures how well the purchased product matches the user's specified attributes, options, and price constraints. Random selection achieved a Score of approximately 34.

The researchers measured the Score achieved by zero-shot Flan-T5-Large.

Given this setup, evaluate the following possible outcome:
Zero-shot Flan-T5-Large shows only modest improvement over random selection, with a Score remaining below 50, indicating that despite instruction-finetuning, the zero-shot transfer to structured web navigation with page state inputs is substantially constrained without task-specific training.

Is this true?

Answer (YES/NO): YES